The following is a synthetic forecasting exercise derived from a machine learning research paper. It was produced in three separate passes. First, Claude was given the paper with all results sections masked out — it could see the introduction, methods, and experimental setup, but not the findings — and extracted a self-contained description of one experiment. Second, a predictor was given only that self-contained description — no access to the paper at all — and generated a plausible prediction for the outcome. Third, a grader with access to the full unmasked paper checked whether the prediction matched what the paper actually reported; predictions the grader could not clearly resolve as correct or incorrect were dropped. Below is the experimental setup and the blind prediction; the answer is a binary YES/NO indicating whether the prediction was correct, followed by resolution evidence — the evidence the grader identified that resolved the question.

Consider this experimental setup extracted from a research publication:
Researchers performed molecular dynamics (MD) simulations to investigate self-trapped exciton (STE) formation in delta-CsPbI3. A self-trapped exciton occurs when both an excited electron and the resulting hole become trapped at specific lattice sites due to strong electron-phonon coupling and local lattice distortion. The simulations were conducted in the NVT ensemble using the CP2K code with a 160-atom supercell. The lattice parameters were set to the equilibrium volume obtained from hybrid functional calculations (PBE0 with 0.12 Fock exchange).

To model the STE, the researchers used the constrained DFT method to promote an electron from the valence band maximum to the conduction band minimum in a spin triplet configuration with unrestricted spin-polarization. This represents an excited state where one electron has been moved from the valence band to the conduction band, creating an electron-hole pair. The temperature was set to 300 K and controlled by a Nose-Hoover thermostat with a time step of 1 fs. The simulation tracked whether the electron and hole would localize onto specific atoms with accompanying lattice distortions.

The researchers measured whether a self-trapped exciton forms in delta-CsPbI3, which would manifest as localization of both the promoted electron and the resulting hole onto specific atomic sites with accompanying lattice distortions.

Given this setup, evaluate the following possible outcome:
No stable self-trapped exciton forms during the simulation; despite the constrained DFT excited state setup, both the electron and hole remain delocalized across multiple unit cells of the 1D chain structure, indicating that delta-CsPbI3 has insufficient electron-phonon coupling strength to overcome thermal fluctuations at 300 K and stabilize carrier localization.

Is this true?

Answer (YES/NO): NO